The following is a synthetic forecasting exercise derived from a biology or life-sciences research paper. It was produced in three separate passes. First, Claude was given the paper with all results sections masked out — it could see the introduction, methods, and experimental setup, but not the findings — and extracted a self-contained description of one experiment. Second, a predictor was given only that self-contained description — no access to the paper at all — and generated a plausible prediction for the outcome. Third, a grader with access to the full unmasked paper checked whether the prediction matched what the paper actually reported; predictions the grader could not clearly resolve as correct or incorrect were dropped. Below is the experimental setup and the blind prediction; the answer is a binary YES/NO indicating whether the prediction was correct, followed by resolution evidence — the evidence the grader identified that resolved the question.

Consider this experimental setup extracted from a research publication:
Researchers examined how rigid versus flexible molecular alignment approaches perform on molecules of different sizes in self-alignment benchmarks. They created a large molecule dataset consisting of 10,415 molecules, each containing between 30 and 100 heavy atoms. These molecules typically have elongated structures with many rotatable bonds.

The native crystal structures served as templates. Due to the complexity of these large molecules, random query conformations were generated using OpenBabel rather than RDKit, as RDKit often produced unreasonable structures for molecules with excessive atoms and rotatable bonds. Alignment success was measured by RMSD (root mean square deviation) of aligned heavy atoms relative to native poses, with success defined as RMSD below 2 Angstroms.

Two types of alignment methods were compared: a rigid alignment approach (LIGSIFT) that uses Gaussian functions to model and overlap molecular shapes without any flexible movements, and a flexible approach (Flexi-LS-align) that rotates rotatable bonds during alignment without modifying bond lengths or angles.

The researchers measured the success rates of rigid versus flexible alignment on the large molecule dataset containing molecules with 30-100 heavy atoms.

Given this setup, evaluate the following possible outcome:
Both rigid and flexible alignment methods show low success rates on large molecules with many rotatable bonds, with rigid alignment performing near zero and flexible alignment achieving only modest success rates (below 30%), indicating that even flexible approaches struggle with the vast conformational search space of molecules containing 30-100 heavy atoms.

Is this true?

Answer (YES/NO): NO